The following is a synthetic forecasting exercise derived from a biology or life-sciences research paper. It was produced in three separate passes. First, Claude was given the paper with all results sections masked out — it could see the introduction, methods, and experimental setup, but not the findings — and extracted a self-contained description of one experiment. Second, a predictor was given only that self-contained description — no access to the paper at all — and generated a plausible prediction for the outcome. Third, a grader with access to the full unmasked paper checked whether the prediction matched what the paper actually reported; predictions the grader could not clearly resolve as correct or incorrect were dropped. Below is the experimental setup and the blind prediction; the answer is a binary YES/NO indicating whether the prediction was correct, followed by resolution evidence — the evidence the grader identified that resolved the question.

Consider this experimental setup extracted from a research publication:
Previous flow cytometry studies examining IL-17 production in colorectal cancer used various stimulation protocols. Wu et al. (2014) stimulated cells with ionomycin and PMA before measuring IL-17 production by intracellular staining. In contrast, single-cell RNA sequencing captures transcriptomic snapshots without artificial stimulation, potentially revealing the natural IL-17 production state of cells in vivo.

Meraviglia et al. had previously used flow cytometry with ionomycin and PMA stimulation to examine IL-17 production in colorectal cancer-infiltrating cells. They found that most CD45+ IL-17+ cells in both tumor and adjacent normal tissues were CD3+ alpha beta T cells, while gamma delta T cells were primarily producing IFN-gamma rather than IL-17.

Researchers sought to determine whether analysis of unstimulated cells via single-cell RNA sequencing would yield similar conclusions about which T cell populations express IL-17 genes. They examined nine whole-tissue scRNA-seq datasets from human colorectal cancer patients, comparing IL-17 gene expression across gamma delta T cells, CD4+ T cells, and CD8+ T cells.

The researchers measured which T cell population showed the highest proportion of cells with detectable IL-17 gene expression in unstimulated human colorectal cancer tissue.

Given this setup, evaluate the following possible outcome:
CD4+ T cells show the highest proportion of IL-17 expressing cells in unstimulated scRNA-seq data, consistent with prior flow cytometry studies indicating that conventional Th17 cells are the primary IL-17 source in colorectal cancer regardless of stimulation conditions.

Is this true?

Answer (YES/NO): YES